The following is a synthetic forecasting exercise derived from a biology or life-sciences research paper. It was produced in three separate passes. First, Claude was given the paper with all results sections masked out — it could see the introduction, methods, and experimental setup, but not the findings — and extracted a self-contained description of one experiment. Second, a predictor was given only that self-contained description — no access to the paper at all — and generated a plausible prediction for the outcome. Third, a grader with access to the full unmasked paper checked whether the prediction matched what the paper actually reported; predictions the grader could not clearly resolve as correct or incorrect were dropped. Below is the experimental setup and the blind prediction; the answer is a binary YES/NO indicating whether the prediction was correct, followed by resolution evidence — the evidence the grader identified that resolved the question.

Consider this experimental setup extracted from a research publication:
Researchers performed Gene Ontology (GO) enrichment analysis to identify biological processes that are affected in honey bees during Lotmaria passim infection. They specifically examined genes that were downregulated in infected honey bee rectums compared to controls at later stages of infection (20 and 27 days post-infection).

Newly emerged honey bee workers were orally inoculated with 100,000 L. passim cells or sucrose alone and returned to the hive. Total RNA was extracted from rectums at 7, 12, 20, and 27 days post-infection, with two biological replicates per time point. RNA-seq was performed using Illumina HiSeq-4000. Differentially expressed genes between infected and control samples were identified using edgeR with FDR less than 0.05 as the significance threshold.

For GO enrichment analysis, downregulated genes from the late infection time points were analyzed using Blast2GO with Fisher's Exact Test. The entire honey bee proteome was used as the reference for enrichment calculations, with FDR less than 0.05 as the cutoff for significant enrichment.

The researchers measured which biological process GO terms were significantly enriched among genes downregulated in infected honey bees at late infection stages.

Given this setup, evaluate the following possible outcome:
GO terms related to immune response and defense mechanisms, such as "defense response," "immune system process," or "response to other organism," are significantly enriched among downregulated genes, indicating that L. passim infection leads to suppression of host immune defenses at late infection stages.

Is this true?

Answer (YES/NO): NO